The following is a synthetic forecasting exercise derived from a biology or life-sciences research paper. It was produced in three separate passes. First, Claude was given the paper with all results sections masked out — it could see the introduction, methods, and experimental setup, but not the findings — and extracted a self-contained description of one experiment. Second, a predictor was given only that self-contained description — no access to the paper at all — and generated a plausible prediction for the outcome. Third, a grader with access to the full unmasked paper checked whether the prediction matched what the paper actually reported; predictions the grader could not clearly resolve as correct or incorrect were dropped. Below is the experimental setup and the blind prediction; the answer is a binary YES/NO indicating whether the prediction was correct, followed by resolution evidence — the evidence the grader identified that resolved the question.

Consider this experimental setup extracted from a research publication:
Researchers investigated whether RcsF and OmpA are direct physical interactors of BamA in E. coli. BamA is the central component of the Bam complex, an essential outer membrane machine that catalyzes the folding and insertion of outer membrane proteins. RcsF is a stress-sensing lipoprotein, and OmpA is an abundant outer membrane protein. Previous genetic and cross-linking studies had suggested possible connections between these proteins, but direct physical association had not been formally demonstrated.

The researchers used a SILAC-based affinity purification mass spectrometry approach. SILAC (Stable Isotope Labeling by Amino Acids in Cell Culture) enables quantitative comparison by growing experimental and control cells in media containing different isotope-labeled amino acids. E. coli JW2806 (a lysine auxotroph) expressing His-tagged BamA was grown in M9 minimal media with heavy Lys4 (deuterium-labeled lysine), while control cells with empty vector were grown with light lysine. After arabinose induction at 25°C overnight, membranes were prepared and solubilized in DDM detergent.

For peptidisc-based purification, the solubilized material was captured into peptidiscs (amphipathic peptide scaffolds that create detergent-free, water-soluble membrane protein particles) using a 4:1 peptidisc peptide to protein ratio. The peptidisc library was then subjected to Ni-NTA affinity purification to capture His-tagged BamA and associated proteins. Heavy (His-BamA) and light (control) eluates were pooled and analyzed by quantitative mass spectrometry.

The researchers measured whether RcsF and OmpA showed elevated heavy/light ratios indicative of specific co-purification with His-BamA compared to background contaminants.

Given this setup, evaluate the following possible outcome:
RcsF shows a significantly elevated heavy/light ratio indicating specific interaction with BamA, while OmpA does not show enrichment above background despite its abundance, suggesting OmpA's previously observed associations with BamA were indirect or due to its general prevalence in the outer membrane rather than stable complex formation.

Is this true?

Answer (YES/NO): NO